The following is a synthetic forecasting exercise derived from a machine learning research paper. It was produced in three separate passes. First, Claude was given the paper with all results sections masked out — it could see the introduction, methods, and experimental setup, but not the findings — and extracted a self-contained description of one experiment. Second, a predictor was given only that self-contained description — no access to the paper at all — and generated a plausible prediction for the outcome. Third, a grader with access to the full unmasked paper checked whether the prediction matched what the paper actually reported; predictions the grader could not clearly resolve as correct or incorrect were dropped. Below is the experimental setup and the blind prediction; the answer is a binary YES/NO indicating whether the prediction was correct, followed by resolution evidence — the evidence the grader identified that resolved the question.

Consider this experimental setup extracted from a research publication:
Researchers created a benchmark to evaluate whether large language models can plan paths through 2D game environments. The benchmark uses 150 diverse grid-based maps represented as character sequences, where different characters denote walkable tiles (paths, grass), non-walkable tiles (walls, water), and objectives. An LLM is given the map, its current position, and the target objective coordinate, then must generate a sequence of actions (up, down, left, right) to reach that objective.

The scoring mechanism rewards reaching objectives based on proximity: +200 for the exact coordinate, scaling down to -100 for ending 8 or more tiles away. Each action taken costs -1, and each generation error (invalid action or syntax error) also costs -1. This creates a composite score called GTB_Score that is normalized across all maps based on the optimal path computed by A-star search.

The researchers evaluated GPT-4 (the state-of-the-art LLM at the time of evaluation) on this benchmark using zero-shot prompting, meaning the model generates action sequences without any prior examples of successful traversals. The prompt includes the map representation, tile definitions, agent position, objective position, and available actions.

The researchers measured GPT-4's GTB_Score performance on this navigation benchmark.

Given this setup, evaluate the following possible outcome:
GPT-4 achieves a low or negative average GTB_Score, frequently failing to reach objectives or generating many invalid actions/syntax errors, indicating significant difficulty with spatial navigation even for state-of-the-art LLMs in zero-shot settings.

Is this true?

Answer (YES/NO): NO